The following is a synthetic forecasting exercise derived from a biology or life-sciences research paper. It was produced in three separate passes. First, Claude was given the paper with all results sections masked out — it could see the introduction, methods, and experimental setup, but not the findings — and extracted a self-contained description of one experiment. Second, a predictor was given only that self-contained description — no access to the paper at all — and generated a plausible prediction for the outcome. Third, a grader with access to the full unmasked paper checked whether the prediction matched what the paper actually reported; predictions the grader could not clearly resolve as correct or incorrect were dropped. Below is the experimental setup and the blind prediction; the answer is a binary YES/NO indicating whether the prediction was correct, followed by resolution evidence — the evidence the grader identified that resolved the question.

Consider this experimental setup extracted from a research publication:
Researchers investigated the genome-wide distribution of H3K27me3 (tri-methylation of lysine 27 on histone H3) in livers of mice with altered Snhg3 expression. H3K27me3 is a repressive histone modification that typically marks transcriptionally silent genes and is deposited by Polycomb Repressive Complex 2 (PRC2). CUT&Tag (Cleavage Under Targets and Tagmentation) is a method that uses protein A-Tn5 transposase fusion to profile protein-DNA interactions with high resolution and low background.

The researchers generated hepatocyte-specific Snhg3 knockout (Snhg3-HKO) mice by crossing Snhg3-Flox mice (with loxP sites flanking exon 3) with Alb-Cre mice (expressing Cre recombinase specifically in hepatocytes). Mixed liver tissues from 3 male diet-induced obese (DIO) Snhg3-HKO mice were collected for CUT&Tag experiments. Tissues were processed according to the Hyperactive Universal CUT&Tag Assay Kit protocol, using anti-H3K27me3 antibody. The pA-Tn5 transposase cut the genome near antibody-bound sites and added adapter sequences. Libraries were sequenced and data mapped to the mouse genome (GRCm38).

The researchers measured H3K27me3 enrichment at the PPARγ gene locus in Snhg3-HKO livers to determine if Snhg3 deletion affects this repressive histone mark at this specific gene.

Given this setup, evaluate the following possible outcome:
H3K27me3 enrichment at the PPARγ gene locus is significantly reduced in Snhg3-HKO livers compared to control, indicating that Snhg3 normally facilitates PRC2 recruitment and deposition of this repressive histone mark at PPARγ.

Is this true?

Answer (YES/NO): NO